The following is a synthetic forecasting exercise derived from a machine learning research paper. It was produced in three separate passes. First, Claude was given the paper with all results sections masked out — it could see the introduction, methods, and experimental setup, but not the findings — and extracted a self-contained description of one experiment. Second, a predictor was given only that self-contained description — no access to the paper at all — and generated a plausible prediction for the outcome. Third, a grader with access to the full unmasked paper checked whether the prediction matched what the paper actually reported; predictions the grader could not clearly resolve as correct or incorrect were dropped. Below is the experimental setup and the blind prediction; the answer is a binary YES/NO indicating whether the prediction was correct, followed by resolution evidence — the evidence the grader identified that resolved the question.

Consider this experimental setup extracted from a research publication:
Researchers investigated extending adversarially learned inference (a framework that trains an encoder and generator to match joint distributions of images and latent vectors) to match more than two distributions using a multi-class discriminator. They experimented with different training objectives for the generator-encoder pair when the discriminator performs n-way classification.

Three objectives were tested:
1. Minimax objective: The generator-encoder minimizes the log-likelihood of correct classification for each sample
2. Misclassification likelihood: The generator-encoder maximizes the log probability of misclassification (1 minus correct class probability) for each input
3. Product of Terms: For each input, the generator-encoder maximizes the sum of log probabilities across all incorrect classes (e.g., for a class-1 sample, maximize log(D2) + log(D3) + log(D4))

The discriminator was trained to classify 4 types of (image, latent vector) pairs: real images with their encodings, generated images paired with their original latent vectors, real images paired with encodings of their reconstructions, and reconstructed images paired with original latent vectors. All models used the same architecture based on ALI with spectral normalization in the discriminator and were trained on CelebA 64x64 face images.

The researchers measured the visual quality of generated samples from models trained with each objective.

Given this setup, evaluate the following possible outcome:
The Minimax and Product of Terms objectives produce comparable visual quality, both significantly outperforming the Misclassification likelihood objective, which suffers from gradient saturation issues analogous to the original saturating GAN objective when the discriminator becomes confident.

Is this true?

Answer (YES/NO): NO